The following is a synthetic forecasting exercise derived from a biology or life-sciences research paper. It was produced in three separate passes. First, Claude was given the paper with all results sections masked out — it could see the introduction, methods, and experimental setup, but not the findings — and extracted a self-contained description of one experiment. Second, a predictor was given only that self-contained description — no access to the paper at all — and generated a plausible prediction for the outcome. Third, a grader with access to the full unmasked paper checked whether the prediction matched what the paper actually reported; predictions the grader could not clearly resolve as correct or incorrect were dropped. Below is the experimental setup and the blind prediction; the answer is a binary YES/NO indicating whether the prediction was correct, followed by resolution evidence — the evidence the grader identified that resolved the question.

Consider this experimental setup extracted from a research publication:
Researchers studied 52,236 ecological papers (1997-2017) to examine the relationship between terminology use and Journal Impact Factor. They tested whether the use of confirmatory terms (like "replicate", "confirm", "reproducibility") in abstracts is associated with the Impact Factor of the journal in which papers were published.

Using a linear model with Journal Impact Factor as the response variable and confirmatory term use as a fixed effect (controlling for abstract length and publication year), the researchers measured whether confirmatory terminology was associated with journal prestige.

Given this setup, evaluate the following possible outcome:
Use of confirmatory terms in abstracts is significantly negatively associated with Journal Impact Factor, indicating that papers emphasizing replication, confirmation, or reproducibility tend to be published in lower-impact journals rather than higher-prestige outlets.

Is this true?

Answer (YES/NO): NO